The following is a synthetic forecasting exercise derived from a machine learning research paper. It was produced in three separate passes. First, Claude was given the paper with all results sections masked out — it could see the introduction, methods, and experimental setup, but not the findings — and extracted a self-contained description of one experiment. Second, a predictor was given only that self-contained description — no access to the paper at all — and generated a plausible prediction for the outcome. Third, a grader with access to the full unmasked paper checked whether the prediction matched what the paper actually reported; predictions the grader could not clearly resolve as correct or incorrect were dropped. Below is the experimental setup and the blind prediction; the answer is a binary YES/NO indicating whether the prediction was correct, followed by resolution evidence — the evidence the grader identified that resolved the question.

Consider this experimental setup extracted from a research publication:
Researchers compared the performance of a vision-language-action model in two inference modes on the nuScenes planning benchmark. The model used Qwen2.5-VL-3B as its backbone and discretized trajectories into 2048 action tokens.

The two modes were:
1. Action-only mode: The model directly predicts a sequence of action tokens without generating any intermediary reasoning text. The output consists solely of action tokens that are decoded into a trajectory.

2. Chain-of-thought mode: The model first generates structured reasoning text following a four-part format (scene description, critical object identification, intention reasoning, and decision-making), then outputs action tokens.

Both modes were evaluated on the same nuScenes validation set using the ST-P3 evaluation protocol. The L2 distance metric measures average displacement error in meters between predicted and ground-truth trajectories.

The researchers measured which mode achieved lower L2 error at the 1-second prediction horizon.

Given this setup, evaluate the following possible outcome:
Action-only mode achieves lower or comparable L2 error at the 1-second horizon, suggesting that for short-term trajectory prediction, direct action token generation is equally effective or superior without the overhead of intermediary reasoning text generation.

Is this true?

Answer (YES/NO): NO